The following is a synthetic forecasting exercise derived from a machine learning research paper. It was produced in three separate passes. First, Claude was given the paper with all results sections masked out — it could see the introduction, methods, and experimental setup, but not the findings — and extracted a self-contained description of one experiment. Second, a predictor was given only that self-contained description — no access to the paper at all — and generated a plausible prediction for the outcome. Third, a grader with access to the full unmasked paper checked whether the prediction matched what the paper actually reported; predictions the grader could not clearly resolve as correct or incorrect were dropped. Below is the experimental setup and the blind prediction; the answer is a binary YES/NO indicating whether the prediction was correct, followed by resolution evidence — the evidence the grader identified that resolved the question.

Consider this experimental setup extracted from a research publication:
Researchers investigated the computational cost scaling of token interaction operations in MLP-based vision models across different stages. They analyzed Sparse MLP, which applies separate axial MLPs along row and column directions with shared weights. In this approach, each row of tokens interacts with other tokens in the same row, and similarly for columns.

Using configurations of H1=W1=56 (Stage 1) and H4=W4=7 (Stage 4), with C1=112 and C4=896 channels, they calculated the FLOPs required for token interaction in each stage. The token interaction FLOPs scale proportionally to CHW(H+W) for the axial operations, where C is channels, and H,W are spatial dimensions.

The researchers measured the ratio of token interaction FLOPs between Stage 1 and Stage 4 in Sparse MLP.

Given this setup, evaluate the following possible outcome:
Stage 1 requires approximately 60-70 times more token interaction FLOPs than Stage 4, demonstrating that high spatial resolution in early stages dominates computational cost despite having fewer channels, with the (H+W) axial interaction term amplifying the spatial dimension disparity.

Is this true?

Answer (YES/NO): YES